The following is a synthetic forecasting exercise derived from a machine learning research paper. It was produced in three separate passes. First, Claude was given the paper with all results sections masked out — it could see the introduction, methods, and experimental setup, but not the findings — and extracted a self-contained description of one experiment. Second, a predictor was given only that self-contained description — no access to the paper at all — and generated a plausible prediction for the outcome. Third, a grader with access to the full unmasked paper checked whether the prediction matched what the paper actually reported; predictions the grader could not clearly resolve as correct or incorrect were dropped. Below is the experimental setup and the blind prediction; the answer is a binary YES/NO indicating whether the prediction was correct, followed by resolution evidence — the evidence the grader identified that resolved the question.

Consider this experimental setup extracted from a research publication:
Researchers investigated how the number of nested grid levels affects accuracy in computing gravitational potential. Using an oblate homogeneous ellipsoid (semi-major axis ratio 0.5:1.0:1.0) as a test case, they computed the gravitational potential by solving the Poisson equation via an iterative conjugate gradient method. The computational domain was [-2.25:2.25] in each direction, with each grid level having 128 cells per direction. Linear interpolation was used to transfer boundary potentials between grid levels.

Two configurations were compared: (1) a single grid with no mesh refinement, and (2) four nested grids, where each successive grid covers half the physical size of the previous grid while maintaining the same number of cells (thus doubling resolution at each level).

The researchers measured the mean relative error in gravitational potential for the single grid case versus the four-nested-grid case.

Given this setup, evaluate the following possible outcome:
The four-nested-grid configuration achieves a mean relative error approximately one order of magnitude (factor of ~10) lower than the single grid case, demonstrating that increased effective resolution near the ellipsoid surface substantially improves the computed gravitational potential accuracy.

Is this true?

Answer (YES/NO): NO